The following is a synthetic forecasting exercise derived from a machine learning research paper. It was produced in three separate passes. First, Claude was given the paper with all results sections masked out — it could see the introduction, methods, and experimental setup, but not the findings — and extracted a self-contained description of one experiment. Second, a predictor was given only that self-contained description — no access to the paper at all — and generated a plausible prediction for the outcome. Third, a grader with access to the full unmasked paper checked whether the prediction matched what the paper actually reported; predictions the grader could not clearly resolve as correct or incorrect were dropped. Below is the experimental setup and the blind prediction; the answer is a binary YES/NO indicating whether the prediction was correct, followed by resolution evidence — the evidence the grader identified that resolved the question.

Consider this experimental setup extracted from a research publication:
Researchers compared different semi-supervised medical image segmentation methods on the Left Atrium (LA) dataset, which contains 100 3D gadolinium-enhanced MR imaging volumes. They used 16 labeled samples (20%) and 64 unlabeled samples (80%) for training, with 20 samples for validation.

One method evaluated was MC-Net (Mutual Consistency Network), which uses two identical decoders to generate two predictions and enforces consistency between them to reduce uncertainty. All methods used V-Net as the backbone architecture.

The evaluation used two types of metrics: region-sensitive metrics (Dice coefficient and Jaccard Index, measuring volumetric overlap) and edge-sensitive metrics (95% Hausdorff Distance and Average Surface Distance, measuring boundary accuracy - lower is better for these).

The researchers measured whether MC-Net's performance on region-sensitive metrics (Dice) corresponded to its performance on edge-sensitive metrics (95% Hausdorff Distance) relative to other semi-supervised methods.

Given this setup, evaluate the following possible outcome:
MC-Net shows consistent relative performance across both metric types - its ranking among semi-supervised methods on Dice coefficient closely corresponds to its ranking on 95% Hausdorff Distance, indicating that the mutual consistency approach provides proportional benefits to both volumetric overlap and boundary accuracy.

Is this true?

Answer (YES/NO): NO